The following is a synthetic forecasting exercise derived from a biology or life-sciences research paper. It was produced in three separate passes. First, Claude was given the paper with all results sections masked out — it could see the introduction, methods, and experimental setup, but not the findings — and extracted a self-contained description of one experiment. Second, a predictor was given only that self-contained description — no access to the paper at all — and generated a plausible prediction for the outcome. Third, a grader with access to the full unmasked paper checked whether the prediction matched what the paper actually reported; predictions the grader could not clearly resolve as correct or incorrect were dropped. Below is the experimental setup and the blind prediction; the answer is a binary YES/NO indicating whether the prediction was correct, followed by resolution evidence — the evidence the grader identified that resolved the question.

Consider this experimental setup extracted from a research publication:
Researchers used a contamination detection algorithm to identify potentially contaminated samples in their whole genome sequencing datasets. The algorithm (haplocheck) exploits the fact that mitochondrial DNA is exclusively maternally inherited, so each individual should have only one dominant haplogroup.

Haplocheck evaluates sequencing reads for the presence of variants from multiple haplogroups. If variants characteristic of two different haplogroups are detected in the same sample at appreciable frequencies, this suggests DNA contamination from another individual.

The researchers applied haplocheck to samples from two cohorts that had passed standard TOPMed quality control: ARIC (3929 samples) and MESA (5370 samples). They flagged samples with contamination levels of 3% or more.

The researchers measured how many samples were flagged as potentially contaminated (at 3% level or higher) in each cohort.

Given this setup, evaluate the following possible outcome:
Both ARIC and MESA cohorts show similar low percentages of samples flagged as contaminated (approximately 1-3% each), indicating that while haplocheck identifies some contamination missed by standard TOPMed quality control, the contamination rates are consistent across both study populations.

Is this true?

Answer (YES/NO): NO